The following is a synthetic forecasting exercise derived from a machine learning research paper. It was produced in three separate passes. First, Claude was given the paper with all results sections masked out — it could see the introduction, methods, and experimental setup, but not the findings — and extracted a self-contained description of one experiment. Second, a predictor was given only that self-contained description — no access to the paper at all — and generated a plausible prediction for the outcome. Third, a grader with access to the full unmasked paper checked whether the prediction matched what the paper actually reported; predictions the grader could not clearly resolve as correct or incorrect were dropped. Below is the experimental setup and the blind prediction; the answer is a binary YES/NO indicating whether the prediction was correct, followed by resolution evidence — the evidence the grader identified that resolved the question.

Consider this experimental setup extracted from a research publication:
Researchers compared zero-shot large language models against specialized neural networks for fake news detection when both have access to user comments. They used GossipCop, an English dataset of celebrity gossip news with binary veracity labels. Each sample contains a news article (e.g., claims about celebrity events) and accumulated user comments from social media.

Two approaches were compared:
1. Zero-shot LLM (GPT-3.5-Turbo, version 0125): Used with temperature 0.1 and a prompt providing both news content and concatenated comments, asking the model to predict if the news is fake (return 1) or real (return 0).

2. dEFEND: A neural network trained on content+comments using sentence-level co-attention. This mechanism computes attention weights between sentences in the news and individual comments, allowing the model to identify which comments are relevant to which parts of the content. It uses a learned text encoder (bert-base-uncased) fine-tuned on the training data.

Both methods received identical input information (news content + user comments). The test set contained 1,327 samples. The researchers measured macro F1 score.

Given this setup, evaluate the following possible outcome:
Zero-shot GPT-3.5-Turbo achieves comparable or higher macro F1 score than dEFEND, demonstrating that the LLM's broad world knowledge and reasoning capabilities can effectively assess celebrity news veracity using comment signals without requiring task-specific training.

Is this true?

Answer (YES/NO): NO